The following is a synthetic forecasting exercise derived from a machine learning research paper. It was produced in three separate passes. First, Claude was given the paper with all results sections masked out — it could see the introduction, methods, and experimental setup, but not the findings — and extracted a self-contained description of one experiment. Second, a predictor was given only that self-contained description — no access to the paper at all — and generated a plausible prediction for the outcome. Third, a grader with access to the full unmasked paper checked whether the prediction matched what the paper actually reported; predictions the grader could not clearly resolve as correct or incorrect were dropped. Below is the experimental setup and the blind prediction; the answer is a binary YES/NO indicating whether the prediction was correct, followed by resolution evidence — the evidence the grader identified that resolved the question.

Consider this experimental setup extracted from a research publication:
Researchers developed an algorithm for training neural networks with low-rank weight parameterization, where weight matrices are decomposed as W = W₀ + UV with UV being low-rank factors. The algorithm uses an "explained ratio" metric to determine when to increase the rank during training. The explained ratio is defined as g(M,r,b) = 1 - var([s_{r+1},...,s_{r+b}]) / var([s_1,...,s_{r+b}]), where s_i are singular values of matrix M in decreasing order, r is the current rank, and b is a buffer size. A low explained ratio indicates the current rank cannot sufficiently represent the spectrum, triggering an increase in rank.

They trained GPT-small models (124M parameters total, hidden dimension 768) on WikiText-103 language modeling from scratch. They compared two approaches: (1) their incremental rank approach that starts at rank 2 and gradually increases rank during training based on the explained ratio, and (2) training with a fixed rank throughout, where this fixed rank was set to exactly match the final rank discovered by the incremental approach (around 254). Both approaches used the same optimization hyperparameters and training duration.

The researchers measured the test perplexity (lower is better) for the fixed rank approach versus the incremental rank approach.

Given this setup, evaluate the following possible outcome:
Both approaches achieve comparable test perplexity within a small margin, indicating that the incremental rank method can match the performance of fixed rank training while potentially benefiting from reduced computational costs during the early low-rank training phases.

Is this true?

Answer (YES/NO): YES